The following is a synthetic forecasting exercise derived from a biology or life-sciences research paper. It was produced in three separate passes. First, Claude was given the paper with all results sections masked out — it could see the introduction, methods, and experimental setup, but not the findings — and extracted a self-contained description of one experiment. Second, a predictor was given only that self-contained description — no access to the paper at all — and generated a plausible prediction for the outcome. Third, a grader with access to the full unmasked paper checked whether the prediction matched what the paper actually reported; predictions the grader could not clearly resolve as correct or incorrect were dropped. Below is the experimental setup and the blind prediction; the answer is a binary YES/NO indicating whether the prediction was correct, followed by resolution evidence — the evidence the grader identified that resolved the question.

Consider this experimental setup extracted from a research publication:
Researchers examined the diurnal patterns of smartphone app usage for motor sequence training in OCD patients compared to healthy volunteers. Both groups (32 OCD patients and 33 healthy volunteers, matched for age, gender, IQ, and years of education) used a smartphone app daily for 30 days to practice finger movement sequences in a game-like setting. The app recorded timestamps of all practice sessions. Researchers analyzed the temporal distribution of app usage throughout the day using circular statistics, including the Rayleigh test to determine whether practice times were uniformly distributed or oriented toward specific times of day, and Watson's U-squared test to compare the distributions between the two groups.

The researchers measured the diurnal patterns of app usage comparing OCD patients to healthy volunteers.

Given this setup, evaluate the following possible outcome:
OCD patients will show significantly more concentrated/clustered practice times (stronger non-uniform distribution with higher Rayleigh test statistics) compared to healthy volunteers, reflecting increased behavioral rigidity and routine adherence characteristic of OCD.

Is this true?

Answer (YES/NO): NO